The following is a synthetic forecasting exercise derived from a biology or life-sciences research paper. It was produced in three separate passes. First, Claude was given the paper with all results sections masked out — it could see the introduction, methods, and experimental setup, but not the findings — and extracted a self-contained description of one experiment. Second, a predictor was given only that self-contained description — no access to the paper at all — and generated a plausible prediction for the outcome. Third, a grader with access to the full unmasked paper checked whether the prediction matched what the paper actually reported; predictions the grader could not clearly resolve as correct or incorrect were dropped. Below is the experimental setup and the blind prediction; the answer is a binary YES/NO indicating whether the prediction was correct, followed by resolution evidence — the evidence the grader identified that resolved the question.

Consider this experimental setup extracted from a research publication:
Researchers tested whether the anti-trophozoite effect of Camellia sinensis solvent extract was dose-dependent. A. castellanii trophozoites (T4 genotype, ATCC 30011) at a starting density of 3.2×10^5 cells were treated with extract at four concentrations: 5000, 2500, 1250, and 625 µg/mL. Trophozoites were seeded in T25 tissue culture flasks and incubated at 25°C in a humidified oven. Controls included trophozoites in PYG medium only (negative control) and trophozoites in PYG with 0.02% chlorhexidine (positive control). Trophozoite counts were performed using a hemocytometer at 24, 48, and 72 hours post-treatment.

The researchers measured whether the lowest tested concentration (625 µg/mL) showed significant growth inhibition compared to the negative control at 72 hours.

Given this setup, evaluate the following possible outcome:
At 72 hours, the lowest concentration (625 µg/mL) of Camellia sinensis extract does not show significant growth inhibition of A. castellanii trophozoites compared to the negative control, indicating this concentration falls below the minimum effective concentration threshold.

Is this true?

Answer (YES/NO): NO